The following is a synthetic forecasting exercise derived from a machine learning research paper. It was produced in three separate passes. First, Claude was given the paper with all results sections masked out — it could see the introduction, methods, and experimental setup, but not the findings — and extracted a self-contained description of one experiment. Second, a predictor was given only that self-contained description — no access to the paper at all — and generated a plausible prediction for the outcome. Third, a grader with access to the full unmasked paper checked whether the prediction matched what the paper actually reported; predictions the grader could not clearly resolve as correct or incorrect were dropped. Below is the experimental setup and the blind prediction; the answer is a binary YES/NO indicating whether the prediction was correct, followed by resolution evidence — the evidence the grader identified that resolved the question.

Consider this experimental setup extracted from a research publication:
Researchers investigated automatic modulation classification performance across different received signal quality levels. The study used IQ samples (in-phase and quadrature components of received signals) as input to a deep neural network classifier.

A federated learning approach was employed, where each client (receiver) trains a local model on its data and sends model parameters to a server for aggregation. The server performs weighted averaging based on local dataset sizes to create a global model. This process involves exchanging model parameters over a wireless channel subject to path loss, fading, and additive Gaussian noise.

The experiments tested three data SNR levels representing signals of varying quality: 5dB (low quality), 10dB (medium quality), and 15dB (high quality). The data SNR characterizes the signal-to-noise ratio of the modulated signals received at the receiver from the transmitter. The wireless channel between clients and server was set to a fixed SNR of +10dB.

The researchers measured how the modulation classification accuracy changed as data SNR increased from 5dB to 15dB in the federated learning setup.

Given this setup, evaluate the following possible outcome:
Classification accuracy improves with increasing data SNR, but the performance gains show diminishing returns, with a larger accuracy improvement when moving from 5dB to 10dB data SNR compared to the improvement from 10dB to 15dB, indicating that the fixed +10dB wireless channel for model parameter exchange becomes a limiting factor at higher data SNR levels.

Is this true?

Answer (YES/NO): NO